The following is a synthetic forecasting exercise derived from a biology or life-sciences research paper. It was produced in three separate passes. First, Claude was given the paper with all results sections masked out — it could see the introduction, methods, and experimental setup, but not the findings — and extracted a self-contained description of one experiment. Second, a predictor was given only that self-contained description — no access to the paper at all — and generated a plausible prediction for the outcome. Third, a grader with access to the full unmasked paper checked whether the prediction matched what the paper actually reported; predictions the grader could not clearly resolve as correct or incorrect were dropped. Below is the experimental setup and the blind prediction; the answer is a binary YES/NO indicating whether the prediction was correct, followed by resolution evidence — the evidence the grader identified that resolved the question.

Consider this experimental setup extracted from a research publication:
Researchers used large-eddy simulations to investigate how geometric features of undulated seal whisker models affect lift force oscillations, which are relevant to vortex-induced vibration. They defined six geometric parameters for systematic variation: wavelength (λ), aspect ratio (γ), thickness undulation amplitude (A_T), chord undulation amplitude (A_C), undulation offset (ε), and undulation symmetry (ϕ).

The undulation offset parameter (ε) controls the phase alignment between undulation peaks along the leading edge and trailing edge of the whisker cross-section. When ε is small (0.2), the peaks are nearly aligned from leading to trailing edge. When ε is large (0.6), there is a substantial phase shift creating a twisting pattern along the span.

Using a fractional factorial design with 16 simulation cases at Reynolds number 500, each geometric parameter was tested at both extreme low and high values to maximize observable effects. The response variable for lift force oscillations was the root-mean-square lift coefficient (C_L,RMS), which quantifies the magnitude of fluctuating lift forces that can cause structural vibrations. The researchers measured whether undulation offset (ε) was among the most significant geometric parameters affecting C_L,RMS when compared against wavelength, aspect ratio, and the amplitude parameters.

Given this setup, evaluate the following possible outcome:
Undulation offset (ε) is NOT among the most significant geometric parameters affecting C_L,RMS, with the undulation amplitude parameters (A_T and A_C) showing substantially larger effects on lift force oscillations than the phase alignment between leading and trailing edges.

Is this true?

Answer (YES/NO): YES